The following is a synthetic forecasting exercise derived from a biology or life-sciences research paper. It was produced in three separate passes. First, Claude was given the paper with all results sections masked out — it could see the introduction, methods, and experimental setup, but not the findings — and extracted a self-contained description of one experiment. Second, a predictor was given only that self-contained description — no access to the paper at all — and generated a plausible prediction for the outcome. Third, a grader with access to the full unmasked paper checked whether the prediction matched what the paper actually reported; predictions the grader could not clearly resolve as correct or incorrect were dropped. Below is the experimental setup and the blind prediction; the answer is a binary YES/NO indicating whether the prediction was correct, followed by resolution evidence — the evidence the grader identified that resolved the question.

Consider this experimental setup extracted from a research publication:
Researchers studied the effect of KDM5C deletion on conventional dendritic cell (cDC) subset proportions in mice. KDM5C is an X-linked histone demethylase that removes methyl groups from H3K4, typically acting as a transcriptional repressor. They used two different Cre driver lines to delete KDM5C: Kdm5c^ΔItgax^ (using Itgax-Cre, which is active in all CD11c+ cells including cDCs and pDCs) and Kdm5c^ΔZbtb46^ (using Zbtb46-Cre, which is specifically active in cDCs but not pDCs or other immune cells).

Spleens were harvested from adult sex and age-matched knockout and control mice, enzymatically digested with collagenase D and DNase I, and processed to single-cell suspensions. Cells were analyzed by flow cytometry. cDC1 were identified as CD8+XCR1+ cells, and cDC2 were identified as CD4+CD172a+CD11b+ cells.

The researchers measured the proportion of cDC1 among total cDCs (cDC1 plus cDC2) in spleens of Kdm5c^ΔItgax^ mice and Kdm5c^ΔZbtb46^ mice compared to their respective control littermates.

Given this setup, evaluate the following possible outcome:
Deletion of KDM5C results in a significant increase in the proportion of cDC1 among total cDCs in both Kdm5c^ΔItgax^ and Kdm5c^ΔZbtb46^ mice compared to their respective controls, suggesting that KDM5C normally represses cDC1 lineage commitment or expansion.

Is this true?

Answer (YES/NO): YES